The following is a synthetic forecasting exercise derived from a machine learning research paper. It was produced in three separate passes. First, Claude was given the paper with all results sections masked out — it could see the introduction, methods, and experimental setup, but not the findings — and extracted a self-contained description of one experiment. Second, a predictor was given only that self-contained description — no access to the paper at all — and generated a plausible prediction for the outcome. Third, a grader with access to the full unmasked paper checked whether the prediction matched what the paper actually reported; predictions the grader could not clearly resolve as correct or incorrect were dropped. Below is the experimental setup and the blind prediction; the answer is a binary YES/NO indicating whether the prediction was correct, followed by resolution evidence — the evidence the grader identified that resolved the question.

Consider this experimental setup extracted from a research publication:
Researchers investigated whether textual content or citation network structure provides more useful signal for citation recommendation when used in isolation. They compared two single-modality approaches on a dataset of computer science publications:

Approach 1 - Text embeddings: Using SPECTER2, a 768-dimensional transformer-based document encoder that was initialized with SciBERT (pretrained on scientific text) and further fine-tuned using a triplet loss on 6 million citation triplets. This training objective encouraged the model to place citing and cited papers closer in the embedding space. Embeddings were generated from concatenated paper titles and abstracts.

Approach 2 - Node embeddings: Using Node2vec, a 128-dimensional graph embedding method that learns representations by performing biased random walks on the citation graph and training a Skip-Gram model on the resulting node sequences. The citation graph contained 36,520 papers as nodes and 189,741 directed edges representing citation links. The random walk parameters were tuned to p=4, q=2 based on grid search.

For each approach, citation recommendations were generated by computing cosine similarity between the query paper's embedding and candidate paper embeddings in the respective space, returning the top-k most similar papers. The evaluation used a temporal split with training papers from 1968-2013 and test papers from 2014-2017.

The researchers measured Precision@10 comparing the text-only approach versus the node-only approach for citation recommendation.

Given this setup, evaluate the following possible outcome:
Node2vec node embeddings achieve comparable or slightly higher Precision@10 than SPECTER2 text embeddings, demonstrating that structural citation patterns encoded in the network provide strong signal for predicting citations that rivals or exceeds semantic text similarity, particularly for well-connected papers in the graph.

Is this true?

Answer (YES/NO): NO